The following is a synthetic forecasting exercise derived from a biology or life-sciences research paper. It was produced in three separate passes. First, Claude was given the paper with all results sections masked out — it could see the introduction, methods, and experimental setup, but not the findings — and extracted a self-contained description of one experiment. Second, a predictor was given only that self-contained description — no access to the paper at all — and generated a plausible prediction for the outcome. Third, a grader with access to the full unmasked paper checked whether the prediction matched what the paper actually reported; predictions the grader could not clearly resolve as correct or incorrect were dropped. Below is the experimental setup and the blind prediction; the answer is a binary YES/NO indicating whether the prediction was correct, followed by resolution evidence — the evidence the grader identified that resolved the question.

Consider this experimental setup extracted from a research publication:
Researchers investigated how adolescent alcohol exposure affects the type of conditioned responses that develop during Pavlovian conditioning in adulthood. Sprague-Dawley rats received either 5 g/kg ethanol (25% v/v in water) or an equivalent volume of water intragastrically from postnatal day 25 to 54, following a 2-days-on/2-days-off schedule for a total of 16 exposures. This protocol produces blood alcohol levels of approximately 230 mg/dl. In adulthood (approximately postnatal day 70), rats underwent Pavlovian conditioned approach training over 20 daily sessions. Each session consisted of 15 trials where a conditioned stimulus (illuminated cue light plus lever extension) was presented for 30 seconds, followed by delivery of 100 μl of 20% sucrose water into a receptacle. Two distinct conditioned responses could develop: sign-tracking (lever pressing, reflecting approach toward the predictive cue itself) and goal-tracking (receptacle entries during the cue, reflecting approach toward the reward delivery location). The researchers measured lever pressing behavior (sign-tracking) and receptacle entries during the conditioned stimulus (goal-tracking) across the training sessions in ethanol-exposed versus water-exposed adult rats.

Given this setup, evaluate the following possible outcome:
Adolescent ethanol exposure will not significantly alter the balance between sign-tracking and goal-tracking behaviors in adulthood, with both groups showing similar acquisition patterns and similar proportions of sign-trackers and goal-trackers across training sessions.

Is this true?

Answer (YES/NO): YES